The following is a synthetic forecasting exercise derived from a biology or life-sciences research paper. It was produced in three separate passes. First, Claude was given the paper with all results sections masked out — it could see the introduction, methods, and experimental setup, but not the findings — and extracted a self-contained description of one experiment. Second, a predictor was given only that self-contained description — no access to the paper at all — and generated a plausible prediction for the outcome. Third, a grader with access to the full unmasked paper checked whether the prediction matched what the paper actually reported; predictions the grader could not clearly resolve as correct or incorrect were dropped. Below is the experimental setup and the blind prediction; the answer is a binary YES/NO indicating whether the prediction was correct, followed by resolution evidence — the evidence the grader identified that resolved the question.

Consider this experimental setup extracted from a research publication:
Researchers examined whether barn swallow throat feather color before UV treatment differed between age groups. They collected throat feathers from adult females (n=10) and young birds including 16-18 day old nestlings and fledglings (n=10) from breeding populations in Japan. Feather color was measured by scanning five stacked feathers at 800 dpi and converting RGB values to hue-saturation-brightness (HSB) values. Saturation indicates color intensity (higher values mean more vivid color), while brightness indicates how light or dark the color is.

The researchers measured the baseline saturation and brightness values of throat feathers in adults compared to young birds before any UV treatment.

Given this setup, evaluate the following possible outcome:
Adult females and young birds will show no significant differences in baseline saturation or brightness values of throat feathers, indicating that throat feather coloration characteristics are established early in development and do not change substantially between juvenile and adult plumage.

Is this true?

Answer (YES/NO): NO